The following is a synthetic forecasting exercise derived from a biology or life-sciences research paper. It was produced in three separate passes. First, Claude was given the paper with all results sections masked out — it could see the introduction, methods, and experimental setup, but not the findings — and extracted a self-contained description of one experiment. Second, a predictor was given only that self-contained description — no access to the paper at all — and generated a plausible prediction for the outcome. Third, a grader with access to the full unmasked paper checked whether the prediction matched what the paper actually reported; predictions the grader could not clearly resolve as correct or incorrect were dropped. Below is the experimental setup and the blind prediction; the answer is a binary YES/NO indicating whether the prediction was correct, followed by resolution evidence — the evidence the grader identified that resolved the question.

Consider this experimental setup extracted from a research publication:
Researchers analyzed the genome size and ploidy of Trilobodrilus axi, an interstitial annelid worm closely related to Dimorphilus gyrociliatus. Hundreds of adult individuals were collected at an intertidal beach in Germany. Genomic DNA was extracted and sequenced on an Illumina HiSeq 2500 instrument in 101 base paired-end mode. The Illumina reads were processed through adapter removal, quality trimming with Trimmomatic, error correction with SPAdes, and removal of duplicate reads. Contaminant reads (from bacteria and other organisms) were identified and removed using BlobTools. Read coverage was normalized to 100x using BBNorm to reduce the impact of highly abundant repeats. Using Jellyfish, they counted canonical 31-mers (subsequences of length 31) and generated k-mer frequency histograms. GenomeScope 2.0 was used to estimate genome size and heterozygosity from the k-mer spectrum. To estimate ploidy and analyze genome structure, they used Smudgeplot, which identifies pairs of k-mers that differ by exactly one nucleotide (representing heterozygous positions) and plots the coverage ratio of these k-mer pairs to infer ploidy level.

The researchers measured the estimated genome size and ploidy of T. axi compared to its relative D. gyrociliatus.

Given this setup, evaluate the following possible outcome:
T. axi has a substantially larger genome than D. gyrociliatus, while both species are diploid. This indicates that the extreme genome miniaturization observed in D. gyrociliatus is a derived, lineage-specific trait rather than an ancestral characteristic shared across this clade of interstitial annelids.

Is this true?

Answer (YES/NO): NO